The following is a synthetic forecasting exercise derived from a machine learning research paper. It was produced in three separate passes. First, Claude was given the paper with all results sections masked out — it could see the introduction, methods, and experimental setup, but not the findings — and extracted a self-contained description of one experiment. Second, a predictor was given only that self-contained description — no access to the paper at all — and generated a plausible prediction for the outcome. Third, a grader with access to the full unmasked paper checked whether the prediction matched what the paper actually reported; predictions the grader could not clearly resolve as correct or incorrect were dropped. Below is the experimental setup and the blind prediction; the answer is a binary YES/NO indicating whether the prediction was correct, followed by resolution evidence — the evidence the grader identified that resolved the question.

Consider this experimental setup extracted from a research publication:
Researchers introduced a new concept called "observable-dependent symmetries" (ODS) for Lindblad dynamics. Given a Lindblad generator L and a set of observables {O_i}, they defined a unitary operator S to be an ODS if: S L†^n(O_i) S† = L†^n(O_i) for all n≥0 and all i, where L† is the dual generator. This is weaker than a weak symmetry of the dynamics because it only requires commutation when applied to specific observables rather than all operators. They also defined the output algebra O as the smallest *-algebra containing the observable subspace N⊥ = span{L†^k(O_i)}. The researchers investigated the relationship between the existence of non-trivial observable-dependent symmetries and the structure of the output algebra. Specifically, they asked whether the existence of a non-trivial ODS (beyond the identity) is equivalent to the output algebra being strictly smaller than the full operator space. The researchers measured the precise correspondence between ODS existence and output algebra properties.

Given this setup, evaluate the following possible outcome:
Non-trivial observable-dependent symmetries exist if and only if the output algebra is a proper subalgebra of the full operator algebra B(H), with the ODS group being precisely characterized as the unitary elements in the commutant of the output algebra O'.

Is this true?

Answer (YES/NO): YES